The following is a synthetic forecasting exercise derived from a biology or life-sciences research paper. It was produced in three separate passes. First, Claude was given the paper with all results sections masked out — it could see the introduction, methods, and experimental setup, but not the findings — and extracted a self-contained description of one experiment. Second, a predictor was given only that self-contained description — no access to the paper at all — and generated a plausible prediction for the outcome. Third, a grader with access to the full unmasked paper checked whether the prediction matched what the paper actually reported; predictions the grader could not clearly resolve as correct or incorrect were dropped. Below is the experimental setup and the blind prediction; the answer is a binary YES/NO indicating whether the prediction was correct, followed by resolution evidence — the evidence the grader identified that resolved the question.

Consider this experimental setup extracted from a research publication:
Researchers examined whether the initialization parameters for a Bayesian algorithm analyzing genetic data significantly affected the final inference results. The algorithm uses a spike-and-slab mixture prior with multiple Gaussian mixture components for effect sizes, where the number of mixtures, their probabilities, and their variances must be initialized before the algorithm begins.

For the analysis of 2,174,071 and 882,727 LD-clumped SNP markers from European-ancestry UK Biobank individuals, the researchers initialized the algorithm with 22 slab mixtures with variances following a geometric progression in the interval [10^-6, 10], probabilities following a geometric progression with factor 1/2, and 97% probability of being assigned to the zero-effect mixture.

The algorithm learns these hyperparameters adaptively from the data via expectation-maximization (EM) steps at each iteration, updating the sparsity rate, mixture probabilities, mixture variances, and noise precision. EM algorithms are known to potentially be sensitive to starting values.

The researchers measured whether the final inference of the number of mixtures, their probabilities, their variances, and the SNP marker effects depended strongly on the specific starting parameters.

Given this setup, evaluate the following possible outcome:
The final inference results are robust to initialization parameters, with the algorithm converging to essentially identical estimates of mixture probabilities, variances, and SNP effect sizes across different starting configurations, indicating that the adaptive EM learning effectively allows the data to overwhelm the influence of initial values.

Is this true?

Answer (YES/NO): YES